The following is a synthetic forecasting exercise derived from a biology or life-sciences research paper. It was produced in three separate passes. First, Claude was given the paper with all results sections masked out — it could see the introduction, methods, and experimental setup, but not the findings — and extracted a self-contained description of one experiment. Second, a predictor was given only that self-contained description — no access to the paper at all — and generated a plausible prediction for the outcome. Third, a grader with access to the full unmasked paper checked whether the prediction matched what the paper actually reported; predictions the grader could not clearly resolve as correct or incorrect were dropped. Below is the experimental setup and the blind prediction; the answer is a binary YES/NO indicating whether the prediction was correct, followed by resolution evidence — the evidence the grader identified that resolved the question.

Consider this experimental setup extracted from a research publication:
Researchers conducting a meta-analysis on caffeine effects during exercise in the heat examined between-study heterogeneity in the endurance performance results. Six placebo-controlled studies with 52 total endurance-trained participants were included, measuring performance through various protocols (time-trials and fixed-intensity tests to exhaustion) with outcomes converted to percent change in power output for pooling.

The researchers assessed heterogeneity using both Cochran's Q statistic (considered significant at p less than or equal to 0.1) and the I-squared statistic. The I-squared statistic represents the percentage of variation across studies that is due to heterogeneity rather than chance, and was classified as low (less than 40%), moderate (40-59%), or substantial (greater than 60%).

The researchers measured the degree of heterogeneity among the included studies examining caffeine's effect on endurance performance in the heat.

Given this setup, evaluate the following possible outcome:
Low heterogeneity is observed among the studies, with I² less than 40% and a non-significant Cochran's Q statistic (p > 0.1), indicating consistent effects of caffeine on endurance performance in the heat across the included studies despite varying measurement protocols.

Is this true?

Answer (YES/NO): YES